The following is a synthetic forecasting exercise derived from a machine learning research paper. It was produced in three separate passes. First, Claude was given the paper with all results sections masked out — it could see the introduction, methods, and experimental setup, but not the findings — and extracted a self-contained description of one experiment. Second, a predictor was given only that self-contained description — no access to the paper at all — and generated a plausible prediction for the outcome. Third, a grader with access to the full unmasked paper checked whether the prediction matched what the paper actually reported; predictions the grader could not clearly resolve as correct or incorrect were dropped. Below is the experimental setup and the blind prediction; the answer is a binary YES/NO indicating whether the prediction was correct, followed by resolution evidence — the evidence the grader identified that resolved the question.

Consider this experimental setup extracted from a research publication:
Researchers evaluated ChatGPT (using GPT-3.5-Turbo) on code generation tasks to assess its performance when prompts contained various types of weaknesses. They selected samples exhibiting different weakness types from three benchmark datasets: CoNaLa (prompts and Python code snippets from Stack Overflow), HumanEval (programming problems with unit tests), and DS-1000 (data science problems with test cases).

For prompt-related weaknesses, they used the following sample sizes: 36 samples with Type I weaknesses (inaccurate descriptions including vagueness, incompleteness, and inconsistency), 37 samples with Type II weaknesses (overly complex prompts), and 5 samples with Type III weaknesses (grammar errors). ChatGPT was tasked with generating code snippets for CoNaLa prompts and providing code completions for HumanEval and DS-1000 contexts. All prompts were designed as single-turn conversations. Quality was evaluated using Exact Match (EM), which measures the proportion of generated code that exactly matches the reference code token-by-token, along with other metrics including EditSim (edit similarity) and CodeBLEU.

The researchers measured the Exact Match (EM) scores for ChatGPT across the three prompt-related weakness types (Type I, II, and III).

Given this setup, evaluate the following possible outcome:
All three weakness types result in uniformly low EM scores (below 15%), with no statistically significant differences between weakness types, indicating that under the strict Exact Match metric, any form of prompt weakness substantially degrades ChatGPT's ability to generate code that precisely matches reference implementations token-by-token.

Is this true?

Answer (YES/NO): YES